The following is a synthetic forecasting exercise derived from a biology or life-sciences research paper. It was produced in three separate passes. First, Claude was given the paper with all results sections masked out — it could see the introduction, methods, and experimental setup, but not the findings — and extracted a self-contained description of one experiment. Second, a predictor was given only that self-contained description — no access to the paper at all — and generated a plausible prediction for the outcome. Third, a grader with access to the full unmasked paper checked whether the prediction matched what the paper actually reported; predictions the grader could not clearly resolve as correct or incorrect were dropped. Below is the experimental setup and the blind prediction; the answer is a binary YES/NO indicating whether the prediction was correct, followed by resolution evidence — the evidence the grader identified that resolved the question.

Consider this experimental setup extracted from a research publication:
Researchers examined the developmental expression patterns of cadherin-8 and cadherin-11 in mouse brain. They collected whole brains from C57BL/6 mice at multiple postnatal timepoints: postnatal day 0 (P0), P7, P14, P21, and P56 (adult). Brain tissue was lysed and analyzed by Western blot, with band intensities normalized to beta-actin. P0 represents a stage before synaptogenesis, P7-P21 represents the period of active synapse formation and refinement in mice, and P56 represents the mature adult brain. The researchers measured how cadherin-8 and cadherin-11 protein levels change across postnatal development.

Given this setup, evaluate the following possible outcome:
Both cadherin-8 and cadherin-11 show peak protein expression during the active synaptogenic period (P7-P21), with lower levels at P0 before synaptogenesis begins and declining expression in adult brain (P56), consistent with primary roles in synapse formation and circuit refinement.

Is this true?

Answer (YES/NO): YES